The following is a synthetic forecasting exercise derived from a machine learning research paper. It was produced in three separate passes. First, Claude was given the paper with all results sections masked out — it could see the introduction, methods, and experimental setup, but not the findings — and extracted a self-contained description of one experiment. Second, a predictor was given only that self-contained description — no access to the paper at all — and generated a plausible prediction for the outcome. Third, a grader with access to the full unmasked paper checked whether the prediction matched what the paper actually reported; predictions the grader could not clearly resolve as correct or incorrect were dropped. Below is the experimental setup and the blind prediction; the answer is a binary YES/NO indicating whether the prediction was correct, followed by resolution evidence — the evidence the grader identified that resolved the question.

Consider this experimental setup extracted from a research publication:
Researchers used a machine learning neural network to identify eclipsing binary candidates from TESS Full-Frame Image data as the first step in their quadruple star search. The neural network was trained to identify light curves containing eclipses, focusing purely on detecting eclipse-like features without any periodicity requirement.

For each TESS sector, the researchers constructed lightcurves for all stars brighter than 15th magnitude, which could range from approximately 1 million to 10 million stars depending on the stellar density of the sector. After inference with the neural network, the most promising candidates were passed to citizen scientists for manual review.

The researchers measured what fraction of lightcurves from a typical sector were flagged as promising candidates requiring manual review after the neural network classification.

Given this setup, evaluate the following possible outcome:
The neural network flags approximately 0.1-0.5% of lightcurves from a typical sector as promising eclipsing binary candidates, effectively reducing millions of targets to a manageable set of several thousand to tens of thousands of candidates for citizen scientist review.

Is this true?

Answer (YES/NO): NO